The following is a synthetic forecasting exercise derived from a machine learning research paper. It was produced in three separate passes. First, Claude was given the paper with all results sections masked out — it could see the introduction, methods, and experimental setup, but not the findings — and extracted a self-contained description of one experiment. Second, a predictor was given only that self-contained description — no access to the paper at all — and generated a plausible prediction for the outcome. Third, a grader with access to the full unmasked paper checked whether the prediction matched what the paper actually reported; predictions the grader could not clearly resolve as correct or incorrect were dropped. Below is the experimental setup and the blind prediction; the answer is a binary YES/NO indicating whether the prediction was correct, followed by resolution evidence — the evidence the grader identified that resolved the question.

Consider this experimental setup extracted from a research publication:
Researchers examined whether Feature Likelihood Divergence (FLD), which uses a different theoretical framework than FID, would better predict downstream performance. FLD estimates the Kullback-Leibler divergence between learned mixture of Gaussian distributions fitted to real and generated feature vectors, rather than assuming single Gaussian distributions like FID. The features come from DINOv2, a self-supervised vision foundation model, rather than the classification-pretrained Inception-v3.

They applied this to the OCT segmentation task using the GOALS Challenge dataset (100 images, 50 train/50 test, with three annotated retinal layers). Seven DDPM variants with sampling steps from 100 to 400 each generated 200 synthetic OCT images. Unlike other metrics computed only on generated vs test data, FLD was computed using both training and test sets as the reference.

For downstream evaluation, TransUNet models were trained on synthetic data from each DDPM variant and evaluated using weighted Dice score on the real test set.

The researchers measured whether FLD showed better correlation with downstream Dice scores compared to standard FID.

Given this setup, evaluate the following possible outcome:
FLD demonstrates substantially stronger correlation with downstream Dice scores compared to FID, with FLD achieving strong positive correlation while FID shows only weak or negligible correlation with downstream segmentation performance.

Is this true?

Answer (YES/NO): NO